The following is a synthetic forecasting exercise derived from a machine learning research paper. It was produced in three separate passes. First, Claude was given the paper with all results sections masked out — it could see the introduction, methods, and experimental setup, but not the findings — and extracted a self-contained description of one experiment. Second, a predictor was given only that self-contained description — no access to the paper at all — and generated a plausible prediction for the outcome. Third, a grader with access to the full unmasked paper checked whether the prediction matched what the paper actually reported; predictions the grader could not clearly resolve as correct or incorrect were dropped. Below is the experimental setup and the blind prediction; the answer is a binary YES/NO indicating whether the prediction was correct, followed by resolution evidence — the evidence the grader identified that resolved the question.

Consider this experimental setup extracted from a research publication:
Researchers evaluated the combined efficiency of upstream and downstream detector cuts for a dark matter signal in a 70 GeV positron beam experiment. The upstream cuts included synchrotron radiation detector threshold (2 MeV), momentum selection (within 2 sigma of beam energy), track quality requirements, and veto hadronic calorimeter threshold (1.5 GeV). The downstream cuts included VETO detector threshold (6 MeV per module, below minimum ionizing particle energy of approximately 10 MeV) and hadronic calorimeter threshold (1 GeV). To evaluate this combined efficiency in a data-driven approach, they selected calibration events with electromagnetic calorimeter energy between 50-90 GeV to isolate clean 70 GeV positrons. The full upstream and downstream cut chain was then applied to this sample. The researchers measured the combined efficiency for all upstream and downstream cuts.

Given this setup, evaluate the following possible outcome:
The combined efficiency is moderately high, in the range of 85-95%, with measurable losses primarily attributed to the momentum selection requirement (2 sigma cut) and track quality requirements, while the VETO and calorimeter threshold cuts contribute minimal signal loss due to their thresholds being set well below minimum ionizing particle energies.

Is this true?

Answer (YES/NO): NO